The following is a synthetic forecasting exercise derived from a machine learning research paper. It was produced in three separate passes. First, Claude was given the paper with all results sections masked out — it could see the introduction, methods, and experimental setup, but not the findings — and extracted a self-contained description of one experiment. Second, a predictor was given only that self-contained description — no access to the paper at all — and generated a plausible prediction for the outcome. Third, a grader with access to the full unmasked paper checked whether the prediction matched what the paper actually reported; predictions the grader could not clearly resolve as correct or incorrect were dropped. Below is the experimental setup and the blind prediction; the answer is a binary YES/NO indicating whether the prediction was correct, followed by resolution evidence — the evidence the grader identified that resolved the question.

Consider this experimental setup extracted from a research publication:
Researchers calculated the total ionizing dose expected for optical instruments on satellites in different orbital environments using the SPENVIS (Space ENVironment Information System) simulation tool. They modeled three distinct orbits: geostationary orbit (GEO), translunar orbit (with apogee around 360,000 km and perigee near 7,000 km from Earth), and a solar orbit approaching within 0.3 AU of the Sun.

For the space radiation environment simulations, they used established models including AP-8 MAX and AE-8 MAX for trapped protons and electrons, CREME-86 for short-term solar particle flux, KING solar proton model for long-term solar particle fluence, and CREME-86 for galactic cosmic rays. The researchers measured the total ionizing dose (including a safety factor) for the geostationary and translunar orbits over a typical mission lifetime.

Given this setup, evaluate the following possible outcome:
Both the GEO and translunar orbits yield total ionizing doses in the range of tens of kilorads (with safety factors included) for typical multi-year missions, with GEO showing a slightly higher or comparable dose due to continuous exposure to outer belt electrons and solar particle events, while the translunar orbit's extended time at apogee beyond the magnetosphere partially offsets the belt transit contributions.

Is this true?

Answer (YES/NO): NO